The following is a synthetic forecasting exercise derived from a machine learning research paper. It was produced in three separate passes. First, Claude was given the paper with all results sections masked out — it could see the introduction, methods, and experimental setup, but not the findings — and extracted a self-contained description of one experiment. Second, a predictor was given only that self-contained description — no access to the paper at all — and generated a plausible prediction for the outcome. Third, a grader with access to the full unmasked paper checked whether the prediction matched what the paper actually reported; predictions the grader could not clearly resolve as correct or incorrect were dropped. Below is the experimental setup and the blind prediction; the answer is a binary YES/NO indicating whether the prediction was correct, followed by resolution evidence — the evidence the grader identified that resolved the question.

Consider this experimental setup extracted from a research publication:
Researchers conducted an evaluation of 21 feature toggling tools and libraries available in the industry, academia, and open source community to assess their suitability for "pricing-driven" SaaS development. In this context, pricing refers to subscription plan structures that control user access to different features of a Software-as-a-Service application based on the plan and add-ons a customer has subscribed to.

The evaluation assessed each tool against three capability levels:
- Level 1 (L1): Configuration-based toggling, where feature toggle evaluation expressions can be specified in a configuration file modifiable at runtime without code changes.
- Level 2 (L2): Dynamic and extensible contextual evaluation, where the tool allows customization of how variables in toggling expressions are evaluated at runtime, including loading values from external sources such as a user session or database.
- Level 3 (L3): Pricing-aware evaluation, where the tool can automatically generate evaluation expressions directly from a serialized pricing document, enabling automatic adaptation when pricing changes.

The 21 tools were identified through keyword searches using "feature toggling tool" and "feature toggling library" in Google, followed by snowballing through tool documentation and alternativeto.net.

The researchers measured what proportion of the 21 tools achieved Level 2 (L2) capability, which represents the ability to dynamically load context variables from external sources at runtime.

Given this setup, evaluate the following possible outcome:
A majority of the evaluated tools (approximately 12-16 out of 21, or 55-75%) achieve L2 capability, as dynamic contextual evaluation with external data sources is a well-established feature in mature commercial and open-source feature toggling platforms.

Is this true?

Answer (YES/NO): YES